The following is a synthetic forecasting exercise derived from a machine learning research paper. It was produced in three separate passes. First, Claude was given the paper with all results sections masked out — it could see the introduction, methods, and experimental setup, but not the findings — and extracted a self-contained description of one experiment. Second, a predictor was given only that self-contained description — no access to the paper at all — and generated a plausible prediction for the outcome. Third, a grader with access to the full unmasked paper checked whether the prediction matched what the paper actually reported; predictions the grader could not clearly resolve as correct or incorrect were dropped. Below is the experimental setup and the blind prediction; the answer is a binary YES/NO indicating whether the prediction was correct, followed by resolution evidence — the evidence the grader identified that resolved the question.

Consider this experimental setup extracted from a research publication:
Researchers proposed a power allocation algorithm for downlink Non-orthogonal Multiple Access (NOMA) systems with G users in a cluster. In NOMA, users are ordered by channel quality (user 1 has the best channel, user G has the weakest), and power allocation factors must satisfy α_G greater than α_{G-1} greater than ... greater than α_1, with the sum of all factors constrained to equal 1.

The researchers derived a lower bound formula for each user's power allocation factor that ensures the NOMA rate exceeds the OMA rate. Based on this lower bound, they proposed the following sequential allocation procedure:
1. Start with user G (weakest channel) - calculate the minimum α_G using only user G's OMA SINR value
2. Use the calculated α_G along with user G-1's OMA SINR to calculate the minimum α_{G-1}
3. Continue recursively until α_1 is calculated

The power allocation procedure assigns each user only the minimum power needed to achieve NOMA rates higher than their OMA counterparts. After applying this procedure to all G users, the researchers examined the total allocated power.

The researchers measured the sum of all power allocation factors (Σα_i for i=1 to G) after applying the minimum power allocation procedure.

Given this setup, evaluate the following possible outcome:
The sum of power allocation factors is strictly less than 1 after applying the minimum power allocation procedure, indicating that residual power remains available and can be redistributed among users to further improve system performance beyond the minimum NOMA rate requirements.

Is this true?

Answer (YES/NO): YES